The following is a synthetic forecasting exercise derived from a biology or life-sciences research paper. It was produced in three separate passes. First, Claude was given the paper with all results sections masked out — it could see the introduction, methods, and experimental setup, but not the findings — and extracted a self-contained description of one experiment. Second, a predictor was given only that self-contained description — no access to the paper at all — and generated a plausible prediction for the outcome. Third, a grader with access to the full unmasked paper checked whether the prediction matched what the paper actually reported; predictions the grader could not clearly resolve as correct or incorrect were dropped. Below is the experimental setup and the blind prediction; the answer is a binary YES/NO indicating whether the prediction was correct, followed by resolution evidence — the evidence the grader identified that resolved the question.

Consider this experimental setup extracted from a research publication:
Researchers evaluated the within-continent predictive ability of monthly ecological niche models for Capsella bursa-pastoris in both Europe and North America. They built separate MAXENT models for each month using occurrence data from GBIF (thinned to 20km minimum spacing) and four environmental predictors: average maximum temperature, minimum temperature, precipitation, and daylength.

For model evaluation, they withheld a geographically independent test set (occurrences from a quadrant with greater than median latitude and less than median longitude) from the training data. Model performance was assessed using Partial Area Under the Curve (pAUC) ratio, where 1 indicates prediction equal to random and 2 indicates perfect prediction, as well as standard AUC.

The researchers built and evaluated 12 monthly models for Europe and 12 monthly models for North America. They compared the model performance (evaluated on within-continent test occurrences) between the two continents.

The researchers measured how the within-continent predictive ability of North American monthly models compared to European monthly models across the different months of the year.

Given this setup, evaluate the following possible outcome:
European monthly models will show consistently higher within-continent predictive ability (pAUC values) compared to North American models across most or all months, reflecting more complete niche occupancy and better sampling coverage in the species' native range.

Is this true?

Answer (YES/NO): NO